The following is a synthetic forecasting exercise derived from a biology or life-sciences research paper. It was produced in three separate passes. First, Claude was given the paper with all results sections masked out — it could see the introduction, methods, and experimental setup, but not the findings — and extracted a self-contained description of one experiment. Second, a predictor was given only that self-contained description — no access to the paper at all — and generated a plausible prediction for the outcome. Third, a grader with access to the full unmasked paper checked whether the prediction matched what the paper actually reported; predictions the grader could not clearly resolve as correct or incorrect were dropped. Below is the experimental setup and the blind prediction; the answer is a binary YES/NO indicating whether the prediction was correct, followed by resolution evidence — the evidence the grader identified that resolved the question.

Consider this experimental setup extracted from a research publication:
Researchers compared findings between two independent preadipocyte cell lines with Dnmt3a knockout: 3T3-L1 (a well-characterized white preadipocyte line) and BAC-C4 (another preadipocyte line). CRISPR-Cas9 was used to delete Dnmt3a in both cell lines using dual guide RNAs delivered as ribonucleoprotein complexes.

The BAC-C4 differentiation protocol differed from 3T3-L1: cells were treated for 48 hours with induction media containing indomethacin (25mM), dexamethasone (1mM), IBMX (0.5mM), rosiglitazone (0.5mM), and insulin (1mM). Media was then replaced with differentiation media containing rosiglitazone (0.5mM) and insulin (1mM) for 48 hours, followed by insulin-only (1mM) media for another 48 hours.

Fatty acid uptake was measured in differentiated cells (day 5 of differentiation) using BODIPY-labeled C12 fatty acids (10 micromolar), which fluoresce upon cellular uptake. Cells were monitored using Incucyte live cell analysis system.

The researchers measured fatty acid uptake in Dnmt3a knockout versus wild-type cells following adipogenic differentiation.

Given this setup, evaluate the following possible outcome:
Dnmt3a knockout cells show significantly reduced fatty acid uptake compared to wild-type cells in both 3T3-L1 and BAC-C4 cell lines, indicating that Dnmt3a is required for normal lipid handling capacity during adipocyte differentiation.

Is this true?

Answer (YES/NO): YES